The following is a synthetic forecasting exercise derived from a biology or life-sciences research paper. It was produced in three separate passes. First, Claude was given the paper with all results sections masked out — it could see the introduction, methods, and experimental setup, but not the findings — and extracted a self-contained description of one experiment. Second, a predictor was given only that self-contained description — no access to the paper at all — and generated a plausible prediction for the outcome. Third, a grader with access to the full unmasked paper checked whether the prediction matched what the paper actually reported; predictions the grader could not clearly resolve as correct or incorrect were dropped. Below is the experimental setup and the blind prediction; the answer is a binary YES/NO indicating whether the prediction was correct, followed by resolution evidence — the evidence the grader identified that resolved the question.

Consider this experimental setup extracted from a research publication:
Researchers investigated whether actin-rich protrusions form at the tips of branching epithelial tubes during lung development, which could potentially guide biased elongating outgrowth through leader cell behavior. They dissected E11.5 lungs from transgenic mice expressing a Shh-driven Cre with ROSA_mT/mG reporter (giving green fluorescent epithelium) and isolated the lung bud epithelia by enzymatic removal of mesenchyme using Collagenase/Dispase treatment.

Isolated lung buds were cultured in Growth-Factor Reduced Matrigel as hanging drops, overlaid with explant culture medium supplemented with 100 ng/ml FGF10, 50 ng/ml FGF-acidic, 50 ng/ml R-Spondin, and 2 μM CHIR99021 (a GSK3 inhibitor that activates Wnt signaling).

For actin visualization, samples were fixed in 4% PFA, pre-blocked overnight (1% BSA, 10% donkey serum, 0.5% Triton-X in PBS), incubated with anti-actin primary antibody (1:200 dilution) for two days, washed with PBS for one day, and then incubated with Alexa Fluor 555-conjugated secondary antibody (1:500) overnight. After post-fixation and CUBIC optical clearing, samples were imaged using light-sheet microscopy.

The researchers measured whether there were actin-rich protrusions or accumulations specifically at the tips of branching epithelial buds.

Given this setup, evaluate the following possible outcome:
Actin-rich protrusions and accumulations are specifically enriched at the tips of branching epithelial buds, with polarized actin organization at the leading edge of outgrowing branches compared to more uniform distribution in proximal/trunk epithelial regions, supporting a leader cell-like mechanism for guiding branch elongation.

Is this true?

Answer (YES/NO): NO